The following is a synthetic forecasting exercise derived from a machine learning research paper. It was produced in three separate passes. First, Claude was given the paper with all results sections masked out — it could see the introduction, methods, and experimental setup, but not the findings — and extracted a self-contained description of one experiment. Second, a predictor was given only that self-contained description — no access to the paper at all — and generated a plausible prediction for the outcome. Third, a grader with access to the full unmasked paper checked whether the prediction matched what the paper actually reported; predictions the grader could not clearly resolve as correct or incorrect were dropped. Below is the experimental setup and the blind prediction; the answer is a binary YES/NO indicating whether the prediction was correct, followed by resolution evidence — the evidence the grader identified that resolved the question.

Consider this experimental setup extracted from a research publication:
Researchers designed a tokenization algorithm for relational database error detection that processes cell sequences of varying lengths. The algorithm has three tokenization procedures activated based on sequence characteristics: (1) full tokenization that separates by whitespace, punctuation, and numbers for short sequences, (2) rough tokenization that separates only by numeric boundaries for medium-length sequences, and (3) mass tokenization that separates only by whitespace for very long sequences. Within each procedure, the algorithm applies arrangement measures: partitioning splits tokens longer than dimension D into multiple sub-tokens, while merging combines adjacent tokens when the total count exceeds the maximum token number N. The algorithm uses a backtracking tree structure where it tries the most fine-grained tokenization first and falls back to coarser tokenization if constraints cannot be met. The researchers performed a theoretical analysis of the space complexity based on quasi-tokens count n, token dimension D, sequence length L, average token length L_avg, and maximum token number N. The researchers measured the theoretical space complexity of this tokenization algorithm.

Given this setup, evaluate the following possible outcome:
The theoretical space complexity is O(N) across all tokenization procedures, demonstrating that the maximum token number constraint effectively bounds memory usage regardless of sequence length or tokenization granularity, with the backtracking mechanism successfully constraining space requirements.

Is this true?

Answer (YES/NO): NO